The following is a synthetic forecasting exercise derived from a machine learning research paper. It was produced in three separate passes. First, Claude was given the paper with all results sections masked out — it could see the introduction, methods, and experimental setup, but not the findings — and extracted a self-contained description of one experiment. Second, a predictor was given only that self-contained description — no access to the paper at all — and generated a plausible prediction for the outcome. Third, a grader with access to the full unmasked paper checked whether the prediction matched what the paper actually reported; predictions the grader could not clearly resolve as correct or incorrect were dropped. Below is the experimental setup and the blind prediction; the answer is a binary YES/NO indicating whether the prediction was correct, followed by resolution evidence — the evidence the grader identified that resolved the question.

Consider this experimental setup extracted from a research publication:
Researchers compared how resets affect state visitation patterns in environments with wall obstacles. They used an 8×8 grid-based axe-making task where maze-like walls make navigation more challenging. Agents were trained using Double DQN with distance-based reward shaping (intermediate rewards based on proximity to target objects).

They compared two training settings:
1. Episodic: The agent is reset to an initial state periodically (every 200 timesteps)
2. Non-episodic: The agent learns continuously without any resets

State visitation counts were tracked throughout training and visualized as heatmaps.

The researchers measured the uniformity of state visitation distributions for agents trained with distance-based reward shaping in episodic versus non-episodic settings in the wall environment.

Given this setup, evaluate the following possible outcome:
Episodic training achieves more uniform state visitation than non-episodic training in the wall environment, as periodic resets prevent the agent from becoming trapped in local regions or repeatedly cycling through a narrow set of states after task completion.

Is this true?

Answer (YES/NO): YES